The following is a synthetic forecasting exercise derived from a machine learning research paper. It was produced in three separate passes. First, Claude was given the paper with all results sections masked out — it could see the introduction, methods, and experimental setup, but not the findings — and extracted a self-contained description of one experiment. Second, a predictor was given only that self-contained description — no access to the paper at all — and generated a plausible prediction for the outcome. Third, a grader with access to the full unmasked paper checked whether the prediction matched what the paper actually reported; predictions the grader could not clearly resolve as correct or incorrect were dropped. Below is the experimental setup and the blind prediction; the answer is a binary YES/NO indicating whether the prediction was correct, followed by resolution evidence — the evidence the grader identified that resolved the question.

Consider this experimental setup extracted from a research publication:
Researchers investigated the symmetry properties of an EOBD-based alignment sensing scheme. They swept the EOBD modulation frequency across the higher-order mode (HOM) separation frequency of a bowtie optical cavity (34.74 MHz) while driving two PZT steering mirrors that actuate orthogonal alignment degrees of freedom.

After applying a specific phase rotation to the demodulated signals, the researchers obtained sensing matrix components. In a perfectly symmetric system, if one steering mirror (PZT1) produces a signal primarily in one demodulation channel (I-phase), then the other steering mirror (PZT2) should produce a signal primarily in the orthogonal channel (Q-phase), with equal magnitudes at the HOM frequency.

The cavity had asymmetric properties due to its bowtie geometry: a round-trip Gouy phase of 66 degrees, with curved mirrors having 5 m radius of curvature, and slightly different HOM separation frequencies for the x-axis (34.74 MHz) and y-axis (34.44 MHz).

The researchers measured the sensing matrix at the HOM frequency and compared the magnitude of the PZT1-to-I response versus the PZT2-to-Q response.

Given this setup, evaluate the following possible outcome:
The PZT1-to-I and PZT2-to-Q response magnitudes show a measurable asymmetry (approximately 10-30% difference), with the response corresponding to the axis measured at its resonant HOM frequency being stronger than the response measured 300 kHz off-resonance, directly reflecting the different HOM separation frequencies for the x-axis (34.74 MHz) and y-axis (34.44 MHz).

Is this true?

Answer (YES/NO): NO